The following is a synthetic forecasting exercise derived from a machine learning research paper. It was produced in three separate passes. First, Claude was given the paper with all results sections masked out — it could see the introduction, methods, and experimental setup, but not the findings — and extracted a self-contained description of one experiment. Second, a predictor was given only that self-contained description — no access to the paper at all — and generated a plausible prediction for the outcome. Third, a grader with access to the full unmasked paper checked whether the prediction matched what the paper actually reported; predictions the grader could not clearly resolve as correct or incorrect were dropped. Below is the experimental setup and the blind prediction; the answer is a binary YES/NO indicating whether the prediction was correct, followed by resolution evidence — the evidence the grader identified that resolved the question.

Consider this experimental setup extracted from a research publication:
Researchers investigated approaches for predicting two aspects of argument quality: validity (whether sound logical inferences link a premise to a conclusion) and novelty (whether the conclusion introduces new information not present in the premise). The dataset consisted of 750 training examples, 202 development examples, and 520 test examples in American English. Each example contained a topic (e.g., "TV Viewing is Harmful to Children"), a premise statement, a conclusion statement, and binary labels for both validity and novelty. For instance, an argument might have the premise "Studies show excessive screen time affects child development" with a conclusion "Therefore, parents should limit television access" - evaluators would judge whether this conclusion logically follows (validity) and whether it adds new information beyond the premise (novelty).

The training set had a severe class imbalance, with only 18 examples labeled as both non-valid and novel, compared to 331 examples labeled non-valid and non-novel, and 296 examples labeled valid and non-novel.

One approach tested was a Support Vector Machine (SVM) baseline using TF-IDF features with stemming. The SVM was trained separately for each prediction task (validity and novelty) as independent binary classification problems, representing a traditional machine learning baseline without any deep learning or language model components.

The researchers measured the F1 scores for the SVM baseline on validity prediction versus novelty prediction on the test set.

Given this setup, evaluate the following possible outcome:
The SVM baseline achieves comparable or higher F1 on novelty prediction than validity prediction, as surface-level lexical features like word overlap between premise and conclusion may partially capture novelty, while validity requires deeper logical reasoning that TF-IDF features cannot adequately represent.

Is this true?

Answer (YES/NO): NO